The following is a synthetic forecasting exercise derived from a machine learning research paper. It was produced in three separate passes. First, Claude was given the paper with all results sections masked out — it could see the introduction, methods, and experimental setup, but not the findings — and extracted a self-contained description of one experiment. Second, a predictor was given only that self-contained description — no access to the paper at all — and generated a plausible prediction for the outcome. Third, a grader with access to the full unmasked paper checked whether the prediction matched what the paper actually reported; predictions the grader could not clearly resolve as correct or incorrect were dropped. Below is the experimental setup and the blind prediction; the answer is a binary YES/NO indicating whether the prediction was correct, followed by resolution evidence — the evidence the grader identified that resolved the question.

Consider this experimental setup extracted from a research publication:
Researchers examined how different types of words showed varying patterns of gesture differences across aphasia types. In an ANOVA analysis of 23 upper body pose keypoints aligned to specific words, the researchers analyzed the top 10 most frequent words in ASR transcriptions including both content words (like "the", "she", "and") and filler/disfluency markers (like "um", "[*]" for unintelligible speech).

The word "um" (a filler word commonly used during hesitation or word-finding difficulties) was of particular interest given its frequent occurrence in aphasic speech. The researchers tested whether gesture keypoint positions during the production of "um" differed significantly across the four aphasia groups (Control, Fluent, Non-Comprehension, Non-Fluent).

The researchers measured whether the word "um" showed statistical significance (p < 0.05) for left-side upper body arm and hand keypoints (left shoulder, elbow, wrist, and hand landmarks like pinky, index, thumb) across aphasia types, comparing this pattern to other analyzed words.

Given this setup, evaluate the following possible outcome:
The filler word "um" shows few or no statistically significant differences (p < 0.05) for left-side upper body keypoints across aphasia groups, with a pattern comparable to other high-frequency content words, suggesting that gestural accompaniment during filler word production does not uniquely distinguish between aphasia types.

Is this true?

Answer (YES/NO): NO